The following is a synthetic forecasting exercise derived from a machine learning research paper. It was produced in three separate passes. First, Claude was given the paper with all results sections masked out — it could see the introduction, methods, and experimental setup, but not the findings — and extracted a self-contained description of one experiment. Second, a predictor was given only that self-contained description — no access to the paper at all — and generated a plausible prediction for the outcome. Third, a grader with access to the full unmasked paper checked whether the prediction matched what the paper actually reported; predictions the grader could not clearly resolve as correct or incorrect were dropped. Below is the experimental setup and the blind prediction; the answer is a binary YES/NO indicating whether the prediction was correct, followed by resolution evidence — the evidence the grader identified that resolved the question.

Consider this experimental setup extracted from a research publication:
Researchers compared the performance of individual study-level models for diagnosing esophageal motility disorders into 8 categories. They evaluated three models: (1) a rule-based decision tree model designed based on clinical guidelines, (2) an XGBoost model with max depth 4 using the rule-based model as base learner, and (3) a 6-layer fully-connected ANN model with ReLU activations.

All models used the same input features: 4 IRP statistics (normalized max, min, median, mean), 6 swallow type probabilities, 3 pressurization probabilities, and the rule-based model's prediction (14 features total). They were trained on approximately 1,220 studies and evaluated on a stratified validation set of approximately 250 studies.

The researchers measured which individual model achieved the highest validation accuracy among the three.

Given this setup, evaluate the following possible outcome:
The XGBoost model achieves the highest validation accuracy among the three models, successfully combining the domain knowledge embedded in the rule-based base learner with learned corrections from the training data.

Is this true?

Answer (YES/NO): YES